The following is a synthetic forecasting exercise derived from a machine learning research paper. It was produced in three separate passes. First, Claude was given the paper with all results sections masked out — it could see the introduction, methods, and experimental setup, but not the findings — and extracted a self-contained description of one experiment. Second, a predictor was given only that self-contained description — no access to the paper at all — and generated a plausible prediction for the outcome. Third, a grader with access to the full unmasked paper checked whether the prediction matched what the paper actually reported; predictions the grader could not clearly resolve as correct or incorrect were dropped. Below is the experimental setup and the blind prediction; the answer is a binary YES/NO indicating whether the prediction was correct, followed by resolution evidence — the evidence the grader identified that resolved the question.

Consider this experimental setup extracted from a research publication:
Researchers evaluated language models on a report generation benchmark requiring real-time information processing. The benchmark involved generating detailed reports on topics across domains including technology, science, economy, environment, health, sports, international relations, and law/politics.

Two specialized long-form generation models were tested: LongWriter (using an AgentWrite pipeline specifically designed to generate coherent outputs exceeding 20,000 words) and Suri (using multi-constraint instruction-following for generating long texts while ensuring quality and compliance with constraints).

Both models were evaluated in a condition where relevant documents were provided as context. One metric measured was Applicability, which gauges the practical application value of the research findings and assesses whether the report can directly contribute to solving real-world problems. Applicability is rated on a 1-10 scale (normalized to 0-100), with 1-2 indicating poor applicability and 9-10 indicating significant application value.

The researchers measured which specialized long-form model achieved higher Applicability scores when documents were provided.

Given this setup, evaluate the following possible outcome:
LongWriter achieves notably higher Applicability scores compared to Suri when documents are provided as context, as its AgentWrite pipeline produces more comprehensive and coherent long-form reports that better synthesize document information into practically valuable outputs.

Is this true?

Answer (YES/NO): NO